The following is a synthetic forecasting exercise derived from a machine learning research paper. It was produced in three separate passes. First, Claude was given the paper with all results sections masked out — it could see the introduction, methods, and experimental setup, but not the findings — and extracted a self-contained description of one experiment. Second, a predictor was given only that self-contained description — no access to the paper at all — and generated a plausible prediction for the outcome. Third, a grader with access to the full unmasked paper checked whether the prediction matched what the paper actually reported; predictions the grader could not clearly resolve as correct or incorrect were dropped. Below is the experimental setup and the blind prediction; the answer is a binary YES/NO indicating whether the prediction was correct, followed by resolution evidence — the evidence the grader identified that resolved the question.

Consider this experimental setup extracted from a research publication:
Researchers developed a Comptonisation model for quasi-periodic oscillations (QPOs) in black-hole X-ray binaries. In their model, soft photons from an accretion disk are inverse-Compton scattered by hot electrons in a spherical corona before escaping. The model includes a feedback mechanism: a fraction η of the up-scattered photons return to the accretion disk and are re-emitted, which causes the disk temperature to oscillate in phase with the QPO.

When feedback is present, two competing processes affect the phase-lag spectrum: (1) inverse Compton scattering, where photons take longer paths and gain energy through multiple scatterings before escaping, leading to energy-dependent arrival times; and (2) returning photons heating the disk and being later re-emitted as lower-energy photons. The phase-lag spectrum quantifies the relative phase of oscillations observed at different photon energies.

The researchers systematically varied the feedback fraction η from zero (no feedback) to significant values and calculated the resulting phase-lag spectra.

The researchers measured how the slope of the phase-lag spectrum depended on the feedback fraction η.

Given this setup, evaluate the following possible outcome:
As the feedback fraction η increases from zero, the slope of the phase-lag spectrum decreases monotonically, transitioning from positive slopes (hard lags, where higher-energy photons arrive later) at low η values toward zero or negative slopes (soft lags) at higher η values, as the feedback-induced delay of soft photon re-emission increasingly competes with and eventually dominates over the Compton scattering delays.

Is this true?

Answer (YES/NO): YES